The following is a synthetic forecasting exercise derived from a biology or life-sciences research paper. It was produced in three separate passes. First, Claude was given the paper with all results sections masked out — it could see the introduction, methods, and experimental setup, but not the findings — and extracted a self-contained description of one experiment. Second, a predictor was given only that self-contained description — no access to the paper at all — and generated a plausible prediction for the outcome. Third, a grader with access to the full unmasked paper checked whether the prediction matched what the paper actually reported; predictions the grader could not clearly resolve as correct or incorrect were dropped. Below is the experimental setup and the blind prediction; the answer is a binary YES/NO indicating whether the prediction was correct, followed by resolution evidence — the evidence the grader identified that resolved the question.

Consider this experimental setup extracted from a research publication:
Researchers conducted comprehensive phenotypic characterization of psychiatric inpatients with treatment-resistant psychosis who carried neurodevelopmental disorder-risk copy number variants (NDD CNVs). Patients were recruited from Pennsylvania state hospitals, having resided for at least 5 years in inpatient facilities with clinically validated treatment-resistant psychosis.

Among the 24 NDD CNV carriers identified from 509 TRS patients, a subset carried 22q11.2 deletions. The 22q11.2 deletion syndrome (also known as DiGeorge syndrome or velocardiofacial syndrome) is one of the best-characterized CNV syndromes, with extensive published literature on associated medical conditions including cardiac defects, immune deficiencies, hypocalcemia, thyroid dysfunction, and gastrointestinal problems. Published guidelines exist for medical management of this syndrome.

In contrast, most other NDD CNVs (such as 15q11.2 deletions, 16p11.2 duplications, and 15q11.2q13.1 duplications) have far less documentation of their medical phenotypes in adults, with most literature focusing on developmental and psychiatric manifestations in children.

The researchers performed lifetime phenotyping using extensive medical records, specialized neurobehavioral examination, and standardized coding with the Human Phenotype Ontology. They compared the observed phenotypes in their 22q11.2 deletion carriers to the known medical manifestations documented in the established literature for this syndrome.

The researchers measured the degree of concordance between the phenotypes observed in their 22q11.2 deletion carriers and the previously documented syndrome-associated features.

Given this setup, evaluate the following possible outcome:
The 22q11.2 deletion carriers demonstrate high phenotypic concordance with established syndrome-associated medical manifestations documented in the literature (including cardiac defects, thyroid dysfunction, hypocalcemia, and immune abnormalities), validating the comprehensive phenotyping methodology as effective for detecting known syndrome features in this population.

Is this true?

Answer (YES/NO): NO